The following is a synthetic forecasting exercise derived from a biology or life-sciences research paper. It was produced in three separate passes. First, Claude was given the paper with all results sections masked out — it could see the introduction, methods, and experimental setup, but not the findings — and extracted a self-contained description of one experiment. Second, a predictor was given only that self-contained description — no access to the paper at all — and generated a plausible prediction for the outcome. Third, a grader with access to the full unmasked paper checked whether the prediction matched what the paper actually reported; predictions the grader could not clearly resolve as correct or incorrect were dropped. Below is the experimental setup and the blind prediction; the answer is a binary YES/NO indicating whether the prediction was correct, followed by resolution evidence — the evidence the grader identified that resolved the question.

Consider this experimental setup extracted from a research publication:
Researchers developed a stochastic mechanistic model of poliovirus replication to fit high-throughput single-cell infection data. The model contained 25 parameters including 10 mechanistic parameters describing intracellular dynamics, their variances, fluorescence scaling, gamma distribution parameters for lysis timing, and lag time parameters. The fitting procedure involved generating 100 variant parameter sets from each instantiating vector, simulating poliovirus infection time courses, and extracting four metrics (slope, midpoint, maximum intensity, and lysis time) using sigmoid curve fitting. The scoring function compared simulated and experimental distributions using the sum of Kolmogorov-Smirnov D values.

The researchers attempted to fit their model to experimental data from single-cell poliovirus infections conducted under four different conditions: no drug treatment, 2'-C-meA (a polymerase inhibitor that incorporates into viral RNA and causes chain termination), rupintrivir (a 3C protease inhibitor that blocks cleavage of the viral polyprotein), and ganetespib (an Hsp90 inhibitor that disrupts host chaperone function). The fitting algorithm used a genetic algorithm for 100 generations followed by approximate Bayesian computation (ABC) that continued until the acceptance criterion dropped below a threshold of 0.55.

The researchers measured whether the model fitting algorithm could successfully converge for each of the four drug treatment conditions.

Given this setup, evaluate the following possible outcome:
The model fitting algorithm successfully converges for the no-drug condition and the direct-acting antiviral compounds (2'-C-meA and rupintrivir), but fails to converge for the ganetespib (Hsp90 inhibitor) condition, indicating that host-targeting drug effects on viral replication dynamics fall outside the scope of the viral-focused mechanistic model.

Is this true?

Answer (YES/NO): NO